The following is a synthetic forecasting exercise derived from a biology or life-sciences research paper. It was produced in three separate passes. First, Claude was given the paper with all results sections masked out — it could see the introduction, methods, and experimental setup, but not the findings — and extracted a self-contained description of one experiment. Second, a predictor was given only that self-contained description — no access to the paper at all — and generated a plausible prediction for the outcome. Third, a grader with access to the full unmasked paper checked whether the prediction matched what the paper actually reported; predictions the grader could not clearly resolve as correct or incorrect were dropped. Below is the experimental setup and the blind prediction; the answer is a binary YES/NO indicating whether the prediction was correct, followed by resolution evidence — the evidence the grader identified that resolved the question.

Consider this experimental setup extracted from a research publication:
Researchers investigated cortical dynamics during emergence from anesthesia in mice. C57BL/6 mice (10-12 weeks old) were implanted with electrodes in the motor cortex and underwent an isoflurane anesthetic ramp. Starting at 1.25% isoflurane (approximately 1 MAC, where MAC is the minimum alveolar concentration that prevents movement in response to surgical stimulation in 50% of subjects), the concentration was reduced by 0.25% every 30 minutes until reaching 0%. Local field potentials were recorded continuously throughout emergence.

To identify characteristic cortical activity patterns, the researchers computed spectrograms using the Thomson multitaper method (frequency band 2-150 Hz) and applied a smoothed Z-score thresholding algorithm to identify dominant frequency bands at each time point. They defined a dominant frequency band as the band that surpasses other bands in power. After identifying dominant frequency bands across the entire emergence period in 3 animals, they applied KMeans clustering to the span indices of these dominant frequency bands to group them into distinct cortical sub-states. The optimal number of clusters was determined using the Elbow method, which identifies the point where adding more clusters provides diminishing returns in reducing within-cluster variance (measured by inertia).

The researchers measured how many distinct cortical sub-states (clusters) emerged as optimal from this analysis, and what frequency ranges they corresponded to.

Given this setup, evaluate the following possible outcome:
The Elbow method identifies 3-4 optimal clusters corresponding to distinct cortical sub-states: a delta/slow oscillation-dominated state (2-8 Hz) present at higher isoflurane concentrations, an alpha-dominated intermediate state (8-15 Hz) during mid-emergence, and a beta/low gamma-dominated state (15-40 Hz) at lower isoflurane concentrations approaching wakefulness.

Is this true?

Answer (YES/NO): NO